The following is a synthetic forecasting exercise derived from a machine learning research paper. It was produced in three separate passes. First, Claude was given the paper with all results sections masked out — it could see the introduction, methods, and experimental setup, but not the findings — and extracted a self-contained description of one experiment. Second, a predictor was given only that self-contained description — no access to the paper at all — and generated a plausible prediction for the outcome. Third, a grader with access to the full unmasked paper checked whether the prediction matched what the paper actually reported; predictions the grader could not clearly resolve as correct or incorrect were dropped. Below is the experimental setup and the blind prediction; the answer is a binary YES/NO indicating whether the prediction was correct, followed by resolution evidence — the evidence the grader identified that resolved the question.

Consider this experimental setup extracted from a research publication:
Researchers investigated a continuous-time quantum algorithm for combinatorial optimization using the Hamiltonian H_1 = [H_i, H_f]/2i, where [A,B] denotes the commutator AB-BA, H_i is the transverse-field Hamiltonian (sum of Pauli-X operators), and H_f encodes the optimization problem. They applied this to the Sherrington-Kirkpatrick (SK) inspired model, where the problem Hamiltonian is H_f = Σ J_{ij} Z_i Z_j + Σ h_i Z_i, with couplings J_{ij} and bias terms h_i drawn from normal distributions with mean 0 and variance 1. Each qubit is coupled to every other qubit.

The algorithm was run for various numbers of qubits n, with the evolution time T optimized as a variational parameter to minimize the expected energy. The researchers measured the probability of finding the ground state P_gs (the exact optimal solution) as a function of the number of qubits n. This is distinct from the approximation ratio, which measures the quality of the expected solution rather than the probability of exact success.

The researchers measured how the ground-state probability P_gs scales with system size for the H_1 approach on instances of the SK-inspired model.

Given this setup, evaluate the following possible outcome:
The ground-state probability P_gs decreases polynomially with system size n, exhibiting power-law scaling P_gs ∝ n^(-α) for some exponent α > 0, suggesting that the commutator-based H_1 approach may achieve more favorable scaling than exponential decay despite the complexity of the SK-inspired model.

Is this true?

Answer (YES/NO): NO